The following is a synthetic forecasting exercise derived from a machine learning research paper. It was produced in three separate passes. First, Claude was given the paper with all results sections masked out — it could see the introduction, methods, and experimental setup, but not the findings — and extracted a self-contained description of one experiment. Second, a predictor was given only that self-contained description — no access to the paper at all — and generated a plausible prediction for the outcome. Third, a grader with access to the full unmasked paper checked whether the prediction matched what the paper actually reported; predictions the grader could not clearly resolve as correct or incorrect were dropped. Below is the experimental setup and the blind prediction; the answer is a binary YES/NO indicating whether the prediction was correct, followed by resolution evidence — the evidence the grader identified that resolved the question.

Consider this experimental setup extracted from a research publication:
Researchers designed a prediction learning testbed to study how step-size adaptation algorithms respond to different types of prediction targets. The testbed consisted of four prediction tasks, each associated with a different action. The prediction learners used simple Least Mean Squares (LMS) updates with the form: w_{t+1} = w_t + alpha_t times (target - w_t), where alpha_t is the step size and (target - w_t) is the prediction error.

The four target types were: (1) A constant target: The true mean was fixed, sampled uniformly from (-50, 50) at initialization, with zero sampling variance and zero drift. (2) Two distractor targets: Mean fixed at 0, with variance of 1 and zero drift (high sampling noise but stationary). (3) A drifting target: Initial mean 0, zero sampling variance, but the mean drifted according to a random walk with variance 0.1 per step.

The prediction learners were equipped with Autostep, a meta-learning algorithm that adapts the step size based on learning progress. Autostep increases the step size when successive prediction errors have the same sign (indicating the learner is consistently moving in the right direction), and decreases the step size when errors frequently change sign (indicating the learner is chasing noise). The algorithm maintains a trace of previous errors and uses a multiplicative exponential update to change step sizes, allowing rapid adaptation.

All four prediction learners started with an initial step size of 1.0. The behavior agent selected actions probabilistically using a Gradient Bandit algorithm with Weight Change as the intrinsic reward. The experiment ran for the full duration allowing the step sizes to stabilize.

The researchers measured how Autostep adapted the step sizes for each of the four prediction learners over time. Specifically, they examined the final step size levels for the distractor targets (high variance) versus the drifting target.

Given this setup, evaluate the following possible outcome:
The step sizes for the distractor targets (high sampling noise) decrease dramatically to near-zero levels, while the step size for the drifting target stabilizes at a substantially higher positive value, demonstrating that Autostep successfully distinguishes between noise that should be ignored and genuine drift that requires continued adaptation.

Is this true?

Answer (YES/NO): YES